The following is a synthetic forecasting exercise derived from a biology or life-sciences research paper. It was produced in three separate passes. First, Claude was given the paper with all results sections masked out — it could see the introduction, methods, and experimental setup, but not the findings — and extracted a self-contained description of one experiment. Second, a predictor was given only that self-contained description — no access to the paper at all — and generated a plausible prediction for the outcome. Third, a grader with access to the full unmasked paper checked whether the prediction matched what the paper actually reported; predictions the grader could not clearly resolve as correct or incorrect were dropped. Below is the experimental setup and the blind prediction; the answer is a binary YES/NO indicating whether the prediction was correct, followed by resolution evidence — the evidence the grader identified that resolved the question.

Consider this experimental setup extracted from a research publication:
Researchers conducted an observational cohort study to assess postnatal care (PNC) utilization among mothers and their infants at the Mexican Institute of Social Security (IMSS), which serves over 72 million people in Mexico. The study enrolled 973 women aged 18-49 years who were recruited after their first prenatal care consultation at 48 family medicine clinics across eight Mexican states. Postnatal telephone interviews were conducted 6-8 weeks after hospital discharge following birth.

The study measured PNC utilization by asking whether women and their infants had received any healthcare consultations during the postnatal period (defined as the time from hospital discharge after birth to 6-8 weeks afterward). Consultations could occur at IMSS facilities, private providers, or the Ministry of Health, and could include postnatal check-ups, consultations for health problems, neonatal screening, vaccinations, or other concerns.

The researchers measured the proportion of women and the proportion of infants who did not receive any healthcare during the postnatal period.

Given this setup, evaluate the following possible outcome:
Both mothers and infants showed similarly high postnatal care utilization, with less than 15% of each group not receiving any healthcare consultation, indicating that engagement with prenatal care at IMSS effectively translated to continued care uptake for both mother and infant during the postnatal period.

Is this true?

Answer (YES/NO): NO